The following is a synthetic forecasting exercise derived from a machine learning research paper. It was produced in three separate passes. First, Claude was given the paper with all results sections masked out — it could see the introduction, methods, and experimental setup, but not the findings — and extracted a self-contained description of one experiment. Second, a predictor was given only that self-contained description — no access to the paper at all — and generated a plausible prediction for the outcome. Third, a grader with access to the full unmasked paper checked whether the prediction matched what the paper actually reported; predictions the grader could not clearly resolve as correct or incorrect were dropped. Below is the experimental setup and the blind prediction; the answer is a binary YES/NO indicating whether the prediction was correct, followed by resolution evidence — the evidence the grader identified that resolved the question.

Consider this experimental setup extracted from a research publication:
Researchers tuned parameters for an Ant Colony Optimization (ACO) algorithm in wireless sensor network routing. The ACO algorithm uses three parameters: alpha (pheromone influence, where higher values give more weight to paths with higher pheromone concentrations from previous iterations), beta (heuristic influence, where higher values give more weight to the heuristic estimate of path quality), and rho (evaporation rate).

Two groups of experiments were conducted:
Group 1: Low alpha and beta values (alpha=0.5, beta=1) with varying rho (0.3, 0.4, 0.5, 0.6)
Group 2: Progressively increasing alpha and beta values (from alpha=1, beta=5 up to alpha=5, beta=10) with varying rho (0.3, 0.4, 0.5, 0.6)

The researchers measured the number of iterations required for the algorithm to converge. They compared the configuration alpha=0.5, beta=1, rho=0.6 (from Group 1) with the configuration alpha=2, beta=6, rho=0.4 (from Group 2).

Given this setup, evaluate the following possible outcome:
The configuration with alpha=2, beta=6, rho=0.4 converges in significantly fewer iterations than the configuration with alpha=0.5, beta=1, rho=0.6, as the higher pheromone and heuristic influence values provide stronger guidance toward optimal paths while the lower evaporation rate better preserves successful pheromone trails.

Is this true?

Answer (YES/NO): YES